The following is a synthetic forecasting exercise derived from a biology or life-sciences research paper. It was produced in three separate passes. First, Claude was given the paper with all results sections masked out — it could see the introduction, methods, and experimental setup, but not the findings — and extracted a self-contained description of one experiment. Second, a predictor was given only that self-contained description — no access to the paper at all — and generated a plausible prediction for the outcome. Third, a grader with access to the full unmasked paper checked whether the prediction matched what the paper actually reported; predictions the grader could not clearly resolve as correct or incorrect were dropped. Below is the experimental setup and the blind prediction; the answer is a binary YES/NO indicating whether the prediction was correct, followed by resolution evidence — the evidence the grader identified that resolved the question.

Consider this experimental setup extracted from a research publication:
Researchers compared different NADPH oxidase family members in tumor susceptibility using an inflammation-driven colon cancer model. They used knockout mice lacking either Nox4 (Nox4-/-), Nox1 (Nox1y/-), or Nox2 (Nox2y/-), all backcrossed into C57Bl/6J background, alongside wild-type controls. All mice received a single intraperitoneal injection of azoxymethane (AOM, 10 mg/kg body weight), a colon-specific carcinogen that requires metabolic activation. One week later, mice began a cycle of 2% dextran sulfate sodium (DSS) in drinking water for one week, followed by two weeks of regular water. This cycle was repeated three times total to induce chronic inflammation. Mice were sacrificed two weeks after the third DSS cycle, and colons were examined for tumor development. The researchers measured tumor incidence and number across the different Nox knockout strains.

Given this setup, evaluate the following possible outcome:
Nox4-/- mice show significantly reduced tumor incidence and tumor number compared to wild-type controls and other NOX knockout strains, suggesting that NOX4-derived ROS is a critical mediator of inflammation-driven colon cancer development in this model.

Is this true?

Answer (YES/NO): NO